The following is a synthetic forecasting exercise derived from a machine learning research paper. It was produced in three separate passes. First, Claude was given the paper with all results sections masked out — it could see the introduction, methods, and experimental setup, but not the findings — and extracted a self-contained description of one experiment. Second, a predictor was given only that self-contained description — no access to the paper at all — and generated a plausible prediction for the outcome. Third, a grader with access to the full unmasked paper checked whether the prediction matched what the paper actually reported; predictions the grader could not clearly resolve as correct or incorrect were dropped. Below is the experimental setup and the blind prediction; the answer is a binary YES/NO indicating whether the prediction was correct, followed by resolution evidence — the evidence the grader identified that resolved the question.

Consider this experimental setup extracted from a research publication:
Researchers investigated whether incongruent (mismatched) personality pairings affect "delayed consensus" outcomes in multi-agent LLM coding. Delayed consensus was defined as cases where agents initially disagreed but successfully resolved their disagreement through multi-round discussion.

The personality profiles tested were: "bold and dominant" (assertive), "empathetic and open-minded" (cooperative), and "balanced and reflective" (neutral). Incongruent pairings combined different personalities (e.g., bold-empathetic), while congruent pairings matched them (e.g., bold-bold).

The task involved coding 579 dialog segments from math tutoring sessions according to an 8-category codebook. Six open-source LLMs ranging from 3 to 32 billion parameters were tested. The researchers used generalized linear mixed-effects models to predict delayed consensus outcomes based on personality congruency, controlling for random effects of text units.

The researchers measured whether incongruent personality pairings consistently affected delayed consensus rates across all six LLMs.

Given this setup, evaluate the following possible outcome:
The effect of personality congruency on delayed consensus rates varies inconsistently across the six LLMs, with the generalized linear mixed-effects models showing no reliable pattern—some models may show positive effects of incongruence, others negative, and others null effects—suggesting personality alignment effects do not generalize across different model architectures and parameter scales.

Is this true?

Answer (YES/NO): NO